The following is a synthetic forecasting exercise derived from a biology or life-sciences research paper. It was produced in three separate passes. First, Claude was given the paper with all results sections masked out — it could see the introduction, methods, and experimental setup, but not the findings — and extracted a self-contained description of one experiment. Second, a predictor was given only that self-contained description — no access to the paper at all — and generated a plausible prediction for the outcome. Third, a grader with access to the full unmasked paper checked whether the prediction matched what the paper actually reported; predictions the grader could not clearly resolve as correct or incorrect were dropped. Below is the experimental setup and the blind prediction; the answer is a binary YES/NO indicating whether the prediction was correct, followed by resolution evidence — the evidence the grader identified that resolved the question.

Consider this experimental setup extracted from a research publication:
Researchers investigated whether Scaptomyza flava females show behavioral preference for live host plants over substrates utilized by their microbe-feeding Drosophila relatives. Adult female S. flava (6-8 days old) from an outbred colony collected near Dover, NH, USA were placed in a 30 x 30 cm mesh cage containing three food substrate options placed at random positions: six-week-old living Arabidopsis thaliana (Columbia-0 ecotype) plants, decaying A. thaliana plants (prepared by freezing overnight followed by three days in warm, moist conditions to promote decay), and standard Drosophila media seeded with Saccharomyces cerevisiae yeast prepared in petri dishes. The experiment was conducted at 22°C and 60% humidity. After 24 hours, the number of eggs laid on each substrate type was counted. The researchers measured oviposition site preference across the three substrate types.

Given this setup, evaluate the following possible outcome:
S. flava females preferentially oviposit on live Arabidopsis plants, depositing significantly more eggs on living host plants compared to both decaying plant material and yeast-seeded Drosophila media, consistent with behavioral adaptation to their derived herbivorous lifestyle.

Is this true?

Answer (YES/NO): YES